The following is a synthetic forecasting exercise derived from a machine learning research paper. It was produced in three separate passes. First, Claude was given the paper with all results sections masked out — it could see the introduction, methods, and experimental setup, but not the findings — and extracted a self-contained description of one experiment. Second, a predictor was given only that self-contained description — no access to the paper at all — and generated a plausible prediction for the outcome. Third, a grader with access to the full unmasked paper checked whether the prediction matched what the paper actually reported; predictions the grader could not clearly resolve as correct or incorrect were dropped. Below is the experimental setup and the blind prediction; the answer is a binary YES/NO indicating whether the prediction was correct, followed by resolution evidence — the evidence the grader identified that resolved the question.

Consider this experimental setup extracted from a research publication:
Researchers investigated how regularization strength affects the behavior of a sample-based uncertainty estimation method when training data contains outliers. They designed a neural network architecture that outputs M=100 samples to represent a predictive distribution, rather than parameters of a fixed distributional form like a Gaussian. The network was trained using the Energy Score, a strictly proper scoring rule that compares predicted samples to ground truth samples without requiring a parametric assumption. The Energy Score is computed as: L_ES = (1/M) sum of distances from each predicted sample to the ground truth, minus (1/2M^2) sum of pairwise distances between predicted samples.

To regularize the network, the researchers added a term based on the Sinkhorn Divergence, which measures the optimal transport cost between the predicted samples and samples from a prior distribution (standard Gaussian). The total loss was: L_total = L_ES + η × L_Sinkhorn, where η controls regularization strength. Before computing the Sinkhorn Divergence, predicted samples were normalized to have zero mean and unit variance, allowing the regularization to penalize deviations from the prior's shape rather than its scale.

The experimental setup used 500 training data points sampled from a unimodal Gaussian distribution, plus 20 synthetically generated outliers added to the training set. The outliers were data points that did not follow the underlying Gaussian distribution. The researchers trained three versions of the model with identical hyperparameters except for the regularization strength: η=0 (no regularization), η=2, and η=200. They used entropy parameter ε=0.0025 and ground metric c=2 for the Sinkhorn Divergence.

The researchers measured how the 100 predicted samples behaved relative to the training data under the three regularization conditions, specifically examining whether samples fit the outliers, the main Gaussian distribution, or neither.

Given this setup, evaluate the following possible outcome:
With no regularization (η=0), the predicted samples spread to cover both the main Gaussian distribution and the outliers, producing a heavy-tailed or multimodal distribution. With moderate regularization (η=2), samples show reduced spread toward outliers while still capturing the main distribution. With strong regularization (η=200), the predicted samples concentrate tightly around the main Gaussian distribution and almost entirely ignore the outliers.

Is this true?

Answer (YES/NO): NO